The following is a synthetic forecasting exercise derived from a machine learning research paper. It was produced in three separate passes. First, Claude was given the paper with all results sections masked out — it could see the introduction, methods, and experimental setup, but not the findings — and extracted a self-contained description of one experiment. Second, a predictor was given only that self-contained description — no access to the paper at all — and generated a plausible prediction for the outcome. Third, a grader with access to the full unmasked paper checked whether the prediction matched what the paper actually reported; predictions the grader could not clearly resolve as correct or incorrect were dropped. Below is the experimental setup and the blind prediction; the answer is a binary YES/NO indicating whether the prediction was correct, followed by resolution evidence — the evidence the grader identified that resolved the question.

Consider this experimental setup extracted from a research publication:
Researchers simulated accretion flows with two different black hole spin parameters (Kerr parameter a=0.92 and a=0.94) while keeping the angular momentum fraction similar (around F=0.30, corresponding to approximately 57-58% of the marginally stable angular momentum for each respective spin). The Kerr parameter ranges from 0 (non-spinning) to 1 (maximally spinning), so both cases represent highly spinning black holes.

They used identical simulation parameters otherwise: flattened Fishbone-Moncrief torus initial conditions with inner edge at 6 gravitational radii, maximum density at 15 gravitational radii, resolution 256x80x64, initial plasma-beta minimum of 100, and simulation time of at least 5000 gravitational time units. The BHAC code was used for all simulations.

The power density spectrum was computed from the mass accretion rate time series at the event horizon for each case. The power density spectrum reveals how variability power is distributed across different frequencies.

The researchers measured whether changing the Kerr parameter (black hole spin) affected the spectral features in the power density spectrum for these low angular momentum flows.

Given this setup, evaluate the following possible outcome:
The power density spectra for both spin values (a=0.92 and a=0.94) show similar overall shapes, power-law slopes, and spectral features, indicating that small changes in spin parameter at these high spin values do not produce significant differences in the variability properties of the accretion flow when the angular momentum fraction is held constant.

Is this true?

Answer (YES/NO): NO